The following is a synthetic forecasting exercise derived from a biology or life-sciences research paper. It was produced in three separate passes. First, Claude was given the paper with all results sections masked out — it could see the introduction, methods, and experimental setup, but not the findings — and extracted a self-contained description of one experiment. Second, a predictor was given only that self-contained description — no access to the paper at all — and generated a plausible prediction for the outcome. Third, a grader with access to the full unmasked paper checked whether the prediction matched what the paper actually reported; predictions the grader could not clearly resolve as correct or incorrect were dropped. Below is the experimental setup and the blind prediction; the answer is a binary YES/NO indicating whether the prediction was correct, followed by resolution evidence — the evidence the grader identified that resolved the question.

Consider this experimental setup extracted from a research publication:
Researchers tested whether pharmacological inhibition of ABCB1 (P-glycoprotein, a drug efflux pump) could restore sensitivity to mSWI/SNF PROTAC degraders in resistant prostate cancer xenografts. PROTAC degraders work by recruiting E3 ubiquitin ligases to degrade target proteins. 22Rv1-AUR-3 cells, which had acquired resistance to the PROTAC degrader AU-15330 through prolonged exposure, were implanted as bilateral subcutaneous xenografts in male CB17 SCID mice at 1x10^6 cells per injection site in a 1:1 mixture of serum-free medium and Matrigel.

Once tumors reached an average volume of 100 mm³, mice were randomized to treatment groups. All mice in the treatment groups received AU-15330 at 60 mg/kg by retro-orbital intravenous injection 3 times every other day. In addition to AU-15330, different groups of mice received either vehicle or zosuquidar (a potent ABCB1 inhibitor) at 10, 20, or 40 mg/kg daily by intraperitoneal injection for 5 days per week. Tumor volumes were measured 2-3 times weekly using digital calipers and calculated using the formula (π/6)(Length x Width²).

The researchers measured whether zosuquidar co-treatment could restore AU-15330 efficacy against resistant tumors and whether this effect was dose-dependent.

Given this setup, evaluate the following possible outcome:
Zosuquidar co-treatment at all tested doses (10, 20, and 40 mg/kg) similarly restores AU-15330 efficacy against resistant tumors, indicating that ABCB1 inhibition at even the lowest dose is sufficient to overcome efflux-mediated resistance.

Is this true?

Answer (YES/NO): NO